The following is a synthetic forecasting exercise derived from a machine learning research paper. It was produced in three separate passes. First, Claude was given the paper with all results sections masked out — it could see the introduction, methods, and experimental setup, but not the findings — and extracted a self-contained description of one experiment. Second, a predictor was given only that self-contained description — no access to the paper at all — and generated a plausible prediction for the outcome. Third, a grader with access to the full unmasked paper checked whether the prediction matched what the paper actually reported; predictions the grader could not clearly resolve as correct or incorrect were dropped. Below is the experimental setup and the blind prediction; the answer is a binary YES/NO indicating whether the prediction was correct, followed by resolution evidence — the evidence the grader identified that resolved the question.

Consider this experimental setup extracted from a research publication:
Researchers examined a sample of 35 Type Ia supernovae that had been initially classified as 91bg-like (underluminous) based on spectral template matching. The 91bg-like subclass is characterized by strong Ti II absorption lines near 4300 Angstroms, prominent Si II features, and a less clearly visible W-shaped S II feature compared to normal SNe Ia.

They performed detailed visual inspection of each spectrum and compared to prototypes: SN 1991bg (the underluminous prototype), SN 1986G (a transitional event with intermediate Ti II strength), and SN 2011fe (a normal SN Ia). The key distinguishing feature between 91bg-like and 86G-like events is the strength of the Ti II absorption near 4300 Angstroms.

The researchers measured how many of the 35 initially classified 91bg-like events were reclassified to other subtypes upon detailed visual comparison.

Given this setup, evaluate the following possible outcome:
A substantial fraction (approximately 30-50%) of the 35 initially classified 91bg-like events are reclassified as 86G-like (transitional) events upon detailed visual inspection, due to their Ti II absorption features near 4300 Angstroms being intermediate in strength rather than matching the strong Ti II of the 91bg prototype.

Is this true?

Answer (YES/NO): NO